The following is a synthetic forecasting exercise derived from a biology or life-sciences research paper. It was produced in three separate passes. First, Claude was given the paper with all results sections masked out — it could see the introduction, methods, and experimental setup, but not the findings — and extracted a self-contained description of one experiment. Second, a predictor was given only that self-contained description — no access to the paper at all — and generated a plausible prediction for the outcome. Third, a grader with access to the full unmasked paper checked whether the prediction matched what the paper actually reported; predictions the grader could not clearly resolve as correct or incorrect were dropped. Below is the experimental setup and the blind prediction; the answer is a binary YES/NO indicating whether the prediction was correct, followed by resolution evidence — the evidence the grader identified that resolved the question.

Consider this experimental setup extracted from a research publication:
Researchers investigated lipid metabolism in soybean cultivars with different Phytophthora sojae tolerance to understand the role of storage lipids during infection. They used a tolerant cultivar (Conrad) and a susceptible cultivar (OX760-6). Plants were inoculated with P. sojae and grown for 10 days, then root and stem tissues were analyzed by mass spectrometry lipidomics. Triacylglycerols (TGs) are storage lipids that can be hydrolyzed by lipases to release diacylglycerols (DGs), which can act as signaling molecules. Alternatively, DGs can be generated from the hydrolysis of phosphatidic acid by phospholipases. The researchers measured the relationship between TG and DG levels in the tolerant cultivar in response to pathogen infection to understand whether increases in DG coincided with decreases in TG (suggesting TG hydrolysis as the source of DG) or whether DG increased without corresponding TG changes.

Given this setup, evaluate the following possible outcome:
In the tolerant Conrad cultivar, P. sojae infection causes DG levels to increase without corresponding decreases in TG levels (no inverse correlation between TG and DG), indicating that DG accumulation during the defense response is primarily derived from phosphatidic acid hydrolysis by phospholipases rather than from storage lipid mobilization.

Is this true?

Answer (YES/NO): YES